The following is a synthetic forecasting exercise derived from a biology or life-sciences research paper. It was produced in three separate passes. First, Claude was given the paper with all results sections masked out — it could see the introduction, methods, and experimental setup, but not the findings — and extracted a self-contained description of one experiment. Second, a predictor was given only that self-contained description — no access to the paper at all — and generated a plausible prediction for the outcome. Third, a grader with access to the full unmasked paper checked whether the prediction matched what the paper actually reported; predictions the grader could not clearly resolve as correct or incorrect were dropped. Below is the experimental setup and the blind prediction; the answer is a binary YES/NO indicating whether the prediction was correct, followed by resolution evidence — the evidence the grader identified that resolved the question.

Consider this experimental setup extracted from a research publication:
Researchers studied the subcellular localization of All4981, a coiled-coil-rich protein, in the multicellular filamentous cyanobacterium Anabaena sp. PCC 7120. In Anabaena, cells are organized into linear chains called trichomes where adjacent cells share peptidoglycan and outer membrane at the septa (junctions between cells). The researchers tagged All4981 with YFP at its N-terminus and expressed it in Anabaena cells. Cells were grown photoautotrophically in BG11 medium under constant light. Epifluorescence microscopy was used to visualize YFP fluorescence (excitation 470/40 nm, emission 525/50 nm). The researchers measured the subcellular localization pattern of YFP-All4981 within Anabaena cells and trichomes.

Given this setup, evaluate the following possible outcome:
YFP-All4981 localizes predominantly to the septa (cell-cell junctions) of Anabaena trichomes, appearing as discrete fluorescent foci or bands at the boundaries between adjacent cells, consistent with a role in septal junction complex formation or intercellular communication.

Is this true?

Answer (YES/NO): NO